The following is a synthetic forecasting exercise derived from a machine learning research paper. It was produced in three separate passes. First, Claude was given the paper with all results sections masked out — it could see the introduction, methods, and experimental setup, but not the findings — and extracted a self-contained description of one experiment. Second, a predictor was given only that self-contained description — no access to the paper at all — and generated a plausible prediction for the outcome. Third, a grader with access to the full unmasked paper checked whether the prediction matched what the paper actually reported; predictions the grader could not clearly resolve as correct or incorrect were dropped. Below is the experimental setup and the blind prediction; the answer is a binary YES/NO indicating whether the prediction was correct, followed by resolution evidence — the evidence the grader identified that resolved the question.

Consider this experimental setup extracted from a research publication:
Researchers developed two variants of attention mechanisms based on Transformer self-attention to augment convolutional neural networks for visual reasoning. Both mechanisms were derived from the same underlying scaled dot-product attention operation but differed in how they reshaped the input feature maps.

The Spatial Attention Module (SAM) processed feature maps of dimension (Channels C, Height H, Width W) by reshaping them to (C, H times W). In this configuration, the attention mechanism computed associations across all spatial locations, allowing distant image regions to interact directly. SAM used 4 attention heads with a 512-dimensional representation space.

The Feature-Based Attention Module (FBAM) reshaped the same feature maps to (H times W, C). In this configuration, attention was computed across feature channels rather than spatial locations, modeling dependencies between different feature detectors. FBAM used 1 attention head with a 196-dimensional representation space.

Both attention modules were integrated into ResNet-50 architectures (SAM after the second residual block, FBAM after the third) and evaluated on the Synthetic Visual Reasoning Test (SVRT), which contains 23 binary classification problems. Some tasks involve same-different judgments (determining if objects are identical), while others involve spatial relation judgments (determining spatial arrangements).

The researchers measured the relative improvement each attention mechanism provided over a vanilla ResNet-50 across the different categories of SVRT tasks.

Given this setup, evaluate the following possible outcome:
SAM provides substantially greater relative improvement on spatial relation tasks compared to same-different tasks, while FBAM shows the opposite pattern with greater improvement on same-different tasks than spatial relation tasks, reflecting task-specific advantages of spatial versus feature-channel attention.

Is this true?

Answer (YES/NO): NO